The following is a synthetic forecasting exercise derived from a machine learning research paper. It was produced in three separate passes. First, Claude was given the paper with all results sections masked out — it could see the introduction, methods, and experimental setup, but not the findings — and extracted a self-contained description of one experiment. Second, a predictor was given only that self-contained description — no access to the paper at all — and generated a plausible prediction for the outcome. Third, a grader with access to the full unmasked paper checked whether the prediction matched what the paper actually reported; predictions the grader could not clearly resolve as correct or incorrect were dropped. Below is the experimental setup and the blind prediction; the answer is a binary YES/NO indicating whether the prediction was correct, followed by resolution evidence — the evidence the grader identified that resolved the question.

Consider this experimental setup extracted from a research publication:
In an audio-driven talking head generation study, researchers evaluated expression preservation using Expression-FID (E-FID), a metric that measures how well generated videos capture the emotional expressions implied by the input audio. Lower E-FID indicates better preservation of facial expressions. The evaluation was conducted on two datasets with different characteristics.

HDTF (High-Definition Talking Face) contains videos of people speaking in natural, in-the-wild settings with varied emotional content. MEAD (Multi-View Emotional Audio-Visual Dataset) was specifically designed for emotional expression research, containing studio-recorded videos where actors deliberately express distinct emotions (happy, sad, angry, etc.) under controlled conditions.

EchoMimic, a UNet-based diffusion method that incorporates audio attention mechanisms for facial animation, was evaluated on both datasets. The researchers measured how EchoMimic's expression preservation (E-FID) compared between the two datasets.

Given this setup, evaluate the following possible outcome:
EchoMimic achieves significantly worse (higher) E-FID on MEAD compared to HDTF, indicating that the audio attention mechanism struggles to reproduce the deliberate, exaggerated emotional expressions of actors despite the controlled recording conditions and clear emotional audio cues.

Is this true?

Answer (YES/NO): YES